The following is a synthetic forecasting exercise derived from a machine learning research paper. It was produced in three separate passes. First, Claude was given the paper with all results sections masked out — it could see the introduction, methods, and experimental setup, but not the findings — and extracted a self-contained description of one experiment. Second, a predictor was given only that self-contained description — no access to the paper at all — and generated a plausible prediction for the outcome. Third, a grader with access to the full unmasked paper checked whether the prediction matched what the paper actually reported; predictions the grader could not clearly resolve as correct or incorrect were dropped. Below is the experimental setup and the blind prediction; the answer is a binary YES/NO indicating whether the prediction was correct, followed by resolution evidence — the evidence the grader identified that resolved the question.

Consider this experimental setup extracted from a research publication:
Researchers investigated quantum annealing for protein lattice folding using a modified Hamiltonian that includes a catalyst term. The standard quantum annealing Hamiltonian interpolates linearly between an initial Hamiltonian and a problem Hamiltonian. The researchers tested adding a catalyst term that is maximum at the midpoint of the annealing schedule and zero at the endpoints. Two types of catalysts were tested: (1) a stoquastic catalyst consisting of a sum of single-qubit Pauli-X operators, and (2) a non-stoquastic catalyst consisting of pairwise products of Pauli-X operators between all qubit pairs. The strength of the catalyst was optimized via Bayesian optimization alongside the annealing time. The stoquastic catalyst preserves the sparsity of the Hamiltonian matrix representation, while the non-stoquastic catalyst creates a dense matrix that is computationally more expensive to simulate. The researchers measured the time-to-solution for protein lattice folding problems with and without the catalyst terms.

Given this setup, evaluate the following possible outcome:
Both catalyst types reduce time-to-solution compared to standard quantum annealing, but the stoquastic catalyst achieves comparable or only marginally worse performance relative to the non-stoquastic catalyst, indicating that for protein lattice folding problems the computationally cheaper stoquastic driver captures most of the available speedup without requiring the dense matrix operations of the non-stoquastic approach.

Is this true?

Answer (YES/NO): NO